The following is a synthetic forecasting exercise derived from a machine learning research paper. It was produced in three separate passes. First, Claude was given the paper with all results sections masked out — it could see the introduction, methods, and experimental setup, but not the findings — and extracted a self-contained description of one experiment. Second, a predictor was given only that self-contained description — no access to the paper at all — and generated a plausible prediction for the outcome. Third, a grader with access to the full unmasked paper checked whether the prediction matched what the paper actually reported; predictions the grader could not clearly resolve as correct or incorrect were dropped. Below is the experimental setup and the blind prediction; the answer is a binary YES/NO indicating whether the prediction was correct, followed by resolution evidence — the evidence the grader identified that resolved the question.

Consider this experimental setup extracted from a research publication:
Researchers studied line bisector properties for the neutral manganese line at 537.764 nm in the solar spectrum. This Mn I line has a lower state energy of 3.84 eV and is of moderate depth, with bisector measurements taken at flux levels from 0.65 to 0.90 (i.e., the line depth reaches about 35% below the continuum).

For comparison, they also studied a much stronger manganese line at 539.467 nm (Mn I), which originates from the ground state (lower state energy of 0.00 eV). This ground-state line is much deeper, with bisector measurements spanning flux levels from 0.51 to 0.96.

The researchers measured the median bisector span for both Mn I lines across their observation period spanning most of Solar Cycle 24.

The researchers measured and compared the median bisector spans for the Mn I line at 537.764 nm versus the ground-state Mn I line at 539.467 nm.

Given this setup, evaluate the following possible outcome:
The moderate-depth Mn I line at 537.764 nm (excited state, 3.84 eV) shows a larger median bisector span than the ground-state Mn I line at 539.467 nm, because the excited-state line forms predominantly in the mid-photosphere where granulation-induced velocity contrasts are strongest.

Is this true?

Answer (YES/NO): YES